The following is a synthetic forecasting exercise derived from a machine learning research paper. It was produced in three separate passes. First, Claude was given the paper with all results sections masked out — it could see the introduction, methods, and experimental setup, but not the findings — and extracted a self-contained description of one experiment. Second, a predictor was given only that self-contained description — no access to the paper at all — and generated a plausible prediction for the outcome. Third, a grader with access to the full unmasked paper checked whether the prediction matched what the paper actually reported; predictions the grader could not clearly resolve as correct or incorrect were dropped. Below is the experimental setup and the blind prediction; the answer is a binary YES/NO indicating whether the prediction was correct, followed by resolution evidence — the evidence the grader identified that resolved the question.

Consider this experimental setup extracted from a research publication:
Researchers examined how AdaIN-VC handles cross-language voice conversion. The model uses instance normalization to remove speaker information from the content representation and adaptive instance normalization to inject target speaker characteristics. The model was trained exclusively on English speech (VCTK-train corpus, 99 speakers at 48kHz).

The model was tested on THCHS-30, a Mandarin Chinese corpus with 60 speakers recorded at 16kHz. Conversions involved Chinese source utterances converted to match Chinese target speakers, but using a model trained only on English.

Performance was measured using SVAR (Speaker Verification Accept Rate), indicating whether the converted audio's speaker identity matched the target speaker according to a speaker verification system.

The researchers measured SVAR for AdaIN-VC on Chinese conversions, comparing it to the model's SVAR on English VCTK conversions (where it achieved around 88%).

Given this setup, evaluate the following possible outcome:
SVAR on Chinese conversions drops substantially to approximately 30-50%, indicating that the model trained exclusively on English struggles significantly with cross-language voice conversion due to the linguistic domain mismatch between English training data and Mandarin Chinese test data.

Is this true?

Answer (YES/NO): NO